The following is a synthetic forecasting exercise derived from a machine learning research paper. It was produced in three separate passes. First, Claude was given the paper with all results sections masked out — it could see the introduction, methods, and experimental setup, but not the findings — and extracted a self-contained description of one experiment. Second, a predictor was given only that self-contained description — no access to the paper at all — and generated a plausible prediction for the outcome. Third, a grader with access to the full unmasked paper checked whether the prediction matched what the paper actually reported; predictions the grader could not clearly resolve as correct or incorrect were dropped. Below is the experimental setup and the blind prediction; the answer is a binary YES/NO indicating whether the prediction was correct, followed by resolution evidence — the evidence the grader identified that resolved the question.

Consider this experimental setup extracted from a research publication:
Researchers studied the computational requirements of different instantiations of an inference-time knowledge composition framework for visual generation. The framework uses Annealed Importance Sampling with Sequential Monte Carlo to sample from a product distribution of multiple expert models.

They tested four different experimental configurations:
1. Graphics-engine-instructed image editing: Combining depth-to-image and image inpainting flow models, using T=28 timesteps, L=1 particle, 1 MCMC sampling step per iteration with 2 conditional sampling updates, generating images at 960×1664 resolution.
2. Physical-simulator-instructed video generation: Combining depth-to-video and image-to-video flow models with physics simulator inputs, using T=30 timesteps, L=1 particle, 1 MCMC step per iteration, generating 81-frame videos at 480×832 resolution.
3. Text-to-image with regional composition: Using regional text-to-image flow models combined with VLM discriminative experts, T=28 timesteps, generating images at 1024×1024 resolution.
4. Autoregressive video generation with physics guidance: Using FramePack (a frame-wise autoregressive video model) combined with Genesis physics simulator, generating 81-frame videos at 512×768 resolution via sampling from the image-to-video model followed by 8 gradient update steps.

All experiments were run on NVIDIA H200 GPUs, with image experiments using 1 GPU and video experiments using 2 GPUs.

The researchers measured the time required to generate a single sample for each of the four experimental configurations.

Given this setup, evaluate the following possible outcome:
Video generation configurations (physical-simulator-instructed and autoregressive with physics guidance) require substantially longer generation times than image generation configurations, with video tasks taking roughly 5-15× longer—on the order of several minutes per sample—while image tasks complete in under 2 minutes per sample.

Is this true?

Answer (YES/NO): NO